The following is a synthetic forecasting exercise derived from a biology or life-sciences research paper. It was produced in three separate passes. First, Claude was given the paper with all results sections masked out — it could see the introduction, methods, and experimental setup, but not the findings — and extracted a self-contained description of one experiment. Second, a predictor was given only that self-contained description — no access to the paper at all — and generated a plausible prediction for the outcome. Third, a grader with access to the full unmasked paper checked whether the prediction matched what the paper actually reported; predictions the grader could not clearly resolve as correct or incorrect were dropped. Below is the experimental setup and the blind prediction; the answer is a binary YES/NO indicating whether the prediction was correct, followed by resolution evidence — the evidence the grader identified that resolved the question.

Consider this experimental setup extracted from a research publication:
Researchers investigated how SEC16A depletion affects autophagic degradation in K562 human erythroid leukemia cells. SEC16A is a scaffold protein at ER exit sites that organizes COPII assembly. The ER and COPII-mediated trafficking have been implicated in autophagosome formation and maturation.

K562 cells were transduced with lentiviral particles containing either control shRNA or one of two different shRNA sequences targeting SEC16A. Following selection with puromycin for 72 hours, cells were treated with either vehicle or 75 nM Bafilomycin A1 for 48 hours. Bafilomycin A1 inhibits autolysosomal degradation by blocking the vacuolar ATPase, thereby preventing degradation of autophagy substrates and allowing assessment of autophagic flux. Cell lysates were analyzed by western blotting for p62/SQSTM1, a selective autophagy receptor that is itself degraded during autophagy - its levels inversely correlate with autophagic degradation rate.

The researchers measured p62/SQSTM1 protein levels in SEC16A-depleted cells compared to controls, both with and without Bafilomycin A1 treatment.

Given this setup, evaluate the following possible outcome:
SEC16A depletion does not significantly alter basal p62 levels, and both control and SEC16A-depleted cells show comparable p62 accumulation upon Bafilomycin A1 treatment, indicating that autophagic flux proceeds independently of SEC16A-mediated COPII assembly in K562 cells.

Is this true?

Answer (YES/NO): NO